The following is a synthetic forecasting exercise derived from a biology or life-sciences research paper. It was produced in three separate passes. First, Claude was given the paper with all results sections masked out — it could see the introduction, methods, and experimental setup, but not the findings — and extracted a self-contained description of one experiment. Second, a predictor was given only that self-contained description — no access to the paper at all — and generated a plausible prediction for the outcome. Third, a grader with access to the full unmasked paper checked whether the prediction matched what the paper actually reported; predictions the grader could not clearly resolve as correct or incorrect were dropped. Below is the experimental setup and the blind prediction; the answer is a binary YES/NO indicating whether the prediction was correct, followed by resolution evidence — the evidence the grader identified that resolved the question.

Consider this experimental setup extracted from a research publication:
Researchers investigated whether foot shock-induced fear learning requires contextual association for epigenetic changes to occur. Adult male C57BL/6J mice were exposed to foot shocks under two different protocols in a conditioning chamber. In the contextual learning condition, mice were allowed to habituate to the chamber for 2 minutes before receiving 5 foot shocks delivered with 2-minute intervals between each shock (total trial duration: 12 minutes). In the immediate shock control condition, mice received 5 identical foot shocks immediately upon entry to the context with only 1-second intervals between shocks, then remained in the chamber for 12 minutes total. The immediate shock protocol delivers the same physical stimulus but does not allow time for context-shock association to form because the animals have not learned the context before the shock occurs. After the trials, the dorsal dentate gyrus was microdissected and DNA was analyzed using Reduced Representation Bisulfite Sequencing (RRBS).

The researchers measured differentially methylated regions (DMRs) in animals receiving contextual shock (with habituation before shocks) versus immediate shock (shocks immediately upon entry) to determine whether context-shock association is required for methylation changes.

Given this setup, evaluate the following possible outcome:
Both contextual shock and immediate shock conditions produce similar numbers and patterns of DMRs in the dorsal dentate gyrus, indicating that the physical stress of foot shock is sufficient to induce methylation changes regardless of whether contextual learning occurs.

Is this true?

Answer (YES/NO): NO